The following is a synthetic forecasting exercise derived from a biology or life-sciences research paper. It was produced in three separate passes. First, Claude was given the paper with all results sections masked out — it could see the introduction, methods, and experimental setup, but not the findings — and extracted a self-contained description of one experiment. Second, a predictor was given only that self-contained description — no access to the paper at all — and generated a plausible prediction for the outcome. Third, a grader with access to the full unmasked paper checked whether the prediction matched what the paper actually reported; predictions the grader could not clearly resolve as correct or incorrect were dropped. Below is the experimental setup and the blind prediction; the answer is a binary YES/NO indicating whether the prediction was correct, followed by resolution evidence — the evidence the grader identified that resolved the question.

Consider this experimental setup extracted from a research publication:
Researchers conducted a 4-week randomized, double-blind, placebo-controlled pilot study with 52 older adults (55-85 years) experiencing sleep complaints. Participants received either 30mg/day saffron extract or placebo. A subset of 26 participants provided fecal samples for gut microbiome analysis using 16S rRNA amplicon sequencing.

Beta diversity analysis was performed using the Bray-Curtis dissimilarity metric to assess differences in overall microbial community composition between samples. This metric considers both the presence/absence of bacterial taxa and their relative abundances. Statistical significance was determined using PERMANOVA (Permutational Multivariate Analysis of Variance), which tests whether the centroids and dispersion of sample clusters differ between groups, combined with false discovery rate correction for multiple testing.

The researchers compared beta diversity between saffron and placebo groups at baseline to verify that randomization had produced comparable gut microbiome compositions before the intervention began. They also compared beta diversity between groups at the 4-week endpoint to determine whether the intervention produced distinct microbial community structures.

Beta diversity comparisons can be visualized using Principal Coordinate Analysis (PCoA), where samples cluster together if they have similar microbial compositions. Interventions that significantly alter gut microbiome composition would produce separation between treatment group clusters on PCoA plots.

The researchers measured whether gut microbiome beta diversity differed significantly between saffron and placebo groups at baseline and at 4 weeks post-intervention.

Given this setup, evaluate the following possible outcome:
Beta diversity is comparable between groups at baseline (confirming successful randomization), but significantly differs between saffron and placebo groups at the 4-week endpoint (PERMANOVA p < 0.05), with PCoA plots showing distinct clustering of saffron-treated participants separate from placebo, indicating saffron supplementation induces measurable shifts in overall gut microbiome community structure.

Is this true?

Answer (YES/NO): NO